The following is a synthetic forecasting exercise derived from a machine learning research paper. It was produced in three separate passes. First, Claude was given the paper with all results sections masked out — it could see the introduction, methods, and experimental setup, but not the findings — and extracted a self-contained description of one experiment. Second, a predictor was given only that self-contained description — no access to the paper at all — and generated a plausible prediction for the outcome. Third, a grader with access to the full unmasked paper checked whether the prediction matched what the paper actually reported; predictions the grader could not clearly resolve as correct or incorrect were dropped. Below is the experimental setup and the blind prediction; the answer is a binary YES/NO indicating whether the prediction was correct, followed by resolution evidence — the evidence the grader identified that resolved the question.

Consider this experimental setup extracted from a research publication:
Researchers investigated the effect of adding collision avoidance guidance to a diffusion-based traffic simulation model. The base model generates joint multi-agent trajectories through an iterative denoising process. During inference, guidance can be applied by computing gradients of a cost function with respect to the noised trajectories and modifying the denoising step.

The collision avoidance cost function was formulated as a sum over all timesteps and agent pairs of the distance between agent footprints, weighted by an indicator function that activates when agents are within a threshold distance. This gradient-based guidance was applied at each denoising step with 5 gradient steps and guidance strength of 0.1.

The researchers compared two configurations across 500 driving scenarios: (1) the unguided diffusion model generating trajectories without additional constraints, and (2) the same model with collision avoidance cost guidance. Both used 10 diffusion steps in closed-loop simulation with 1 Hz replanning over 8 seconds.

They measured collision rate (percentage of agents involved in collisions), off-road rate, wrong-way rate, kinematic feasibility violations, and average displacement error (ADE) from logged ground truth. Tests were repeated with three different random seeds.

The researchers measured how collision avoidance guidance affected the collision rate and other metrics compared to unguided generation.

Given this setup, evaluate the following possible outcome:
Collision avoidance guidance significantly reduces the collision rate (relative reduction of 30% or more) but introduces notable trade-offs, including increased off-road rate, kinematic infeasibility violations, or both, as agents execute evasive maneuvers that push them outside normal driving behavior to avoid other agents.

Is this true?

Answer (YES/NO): NO